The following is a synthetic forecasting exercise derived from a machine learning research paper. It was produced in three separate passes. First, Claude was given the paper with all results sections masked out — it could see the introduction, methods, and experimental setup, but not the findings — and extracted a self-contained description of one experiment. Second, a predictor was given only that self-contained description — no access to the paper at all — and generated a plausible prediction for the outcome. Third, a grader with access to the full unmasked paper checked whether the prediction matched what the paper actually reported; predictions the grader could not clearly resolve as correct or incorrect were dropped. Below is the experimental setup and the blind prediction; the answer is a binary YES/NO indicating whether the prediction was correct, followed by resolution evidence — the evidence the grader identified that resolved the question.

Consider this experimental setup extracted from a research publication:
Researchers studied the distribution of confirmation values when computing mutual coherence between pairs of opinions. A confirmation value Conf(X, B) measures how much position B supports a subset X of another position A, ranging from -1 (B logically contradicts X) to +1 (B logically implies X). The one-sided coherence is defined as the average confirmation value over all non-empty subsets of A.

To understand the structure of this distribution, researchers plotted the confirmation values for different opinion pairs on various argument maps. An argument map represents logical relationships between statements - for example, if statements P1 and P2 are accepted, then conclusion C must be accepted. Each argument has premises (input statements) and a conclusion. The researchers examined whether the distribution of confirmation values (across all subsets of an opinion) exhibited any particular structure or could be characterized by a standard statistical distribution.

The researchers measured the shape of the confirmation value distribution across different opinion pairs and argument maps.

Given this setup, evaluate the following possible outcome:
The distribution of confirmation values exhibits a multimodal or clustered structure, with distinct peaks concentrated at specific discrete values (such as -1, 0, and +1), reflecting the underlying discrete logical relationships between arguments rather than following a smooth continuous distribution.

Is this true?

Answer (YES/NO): YES